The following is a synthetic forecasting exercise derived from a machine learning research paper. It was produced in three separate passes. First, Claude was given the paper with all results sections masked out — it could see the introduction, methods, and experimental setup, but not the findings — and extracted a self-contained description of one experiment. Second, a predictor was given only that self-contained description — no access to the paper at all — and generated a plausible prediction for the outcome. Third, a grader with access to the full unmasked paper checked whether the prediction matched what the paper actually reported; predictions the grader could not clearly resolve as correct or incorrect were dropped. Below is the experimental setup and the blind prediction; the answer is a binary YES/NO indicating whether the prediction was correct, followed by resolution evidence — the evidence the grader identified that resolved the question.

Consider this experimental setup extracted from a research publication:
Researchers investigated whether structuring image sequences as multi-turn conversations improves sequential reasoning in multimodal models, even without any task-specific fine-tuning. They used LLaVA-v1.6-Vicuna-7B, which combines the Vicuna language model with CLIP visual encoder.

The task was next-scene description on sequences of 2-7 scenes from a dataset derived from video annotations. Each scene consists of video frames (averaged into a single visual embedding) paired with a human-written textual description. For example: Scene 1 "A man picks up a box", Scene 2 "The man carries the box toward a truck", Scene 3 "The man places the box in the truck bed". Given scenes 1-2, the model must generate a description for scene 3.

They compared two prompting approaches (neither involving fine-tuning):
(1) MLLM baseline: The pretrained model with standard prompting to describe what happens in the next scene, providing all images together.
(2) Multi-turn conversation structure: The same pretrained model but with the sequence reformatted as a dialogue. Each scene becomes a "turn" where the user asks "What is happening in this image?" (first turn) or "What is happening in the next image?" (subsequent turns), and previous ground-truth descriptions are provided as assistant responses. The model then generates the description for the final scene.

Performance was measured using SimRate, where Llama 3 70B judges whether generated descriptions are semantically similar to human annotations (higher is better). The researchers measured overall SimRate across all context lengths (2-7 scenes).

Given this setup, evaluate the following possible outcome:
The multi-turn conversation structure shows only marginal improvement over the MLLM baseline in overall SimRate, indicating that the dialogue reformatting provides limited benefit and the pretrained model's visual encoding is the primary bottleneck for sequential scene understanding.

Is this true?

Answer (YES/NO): NO